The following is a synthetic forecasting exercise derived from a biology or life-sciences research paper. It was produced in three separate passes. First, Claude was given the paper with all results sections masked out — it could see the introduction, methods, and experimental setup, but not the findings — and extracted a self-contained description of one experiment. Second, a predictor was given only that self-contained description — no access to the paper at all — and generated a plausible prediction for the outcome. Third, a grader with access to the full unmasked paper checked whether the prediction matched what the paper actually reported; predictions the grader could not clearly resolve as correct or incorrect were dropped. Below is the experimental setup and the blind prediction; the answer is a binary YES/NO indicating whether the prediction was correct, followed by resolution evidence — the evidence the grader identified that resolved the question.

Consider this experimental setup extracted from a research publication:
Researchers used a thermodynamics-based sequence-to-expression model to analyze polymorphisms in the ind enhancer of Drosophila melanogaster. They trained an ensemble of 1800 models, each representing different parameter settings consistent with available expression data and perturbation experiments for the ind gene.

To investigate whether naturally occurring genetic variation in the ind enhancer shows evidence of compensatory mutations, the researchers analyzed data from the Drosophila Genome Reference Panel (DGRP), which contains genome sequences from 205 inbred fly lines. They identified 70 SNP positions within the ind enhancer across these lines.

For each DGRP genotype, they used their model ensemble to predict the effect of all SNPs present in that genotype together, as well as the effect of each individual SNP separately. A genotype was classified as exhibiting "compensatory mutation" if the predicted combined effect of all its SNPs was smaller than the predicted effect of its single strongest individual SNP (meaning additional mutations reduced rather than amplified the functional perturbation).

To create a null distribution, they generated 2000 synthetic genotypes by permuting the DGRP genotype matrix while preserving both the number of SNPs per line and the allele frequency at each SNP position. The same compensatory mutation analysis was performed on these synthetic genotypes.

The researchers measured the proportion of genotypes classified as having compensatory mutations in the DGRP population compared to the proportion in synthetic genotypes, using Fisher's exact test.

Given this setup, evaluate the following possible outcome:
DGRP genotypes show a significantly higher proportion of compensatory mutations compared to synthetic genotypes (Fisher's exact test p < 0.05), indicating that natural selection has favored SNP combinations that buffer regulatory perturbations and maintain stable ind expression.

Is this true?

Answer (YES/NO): YES